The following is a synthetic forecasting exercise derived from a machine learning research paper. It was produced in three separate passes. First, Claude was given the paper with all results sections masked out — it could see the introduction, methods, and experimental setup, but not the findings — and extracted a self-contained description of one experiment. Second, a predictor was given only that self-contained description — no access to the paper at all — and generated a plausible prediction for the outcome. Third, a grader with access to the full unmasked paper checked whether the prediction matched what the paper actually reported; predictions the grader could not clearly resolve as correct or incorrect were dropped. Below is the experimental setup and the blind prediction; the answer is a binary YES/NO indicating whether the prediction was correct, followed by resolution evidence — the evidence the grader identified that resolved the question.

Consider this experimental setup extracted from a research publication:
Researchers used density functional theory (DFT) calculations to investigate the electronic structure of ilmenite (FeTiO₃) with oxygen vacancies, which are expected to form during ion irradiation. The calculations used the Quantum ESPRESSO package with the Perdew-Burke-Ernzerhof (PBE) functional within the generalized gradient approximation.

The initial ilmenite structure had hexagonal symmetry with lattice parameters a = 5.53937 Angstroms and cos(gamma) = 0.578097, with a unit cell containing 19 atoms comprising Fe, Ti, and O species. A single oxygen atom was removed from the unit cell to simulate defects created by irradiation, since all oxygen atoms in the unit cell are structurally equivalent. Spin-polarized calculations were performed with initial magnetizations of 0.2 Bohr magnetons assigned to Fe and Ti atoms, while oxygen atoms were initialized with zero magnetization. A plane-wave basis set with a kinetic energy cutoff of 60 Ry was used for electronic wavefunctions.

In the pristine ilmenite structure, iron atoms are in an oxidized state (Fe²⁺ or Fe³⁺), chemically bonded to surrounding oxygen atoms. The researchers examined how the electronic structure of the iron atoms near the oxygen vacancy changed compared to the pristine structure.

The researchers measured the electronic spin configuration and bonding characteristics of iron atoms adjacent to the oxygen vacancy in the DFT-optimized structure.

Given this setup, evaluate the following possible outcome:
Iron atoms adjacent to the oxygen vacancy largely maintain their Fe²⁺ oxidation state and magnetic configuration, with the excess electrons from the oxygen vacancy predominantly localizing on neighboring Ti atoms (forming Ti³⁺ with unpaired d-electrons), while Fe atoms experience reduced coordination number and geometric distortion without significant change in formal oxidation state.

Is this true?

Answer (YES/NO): NO